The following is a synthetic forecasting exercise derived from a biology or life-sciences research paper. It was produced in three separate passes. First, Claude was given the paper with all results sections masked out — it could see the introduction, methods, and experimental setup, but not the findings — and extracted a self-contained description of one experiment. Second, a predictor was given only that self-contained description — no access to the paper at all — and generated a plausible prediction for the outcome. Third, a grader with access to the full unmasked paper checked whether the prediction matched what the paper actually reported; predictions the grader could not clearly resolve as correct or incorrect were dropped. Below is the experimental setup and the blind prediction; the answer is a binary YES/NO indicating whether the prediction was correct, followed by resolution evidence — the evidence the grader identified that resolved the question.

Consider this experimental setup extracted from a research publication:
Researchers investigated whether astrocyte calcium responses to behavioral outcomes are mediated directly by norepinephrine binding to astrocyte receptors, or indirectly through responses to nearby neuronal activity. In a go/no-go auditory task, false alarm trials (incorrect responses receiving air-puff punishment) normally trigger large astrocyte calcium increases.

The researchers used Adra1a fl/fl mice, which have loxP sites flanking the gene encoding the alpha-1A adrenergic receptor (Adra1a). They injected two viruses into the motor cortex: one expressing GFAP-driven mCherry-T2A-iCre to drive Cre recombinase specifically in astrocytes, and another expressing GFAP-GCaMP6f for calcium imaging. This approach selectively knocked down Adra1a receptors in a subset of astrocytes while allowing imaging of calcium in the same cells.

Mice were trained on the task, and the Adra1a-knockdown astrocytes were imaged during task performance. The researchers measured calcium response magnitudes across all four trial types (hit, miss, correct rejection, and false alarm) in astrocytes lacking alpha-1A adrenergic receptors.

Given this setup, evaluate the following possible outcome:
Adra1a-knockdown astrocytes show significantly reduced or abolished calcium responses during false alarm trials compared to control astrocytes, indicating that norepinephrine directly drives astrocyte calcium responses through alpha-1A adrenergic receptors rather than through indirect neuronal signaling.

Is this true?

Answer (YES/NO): YES